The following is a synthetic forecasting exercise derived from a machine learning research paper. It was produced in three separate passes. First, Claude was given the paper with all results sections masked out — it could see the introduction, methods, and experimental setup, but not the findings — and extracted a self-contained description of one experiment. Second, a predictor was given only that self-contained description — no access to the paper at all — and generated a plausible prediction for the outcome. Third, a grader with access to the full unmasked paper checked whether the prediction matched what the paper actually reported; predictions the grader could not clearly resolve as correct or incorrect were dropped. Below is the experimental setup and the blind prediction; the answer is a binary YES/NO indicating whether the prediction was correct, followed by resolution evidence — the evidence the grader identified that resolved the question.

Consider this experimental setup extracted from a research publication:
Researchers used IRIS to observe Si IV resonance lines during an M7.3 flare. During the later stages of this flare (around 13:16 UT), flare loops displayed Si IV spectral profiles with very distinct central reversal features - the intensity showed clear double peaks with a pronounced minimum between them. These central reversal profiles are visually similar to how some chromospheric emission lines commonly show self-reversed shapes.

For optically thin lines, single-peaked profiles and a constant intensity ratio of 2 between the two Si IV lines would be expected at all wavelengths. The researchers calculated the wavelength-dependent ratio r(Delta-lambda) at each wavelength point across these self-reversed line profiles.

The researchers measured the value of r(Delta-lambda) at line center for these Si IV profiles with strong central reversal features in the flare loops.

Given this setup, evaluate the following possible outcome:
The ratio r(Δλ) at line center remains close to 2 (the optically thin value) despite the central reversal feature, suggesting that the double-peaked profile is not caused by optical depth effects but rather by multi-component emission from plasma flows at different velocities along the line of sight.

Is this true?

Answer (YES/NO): NO